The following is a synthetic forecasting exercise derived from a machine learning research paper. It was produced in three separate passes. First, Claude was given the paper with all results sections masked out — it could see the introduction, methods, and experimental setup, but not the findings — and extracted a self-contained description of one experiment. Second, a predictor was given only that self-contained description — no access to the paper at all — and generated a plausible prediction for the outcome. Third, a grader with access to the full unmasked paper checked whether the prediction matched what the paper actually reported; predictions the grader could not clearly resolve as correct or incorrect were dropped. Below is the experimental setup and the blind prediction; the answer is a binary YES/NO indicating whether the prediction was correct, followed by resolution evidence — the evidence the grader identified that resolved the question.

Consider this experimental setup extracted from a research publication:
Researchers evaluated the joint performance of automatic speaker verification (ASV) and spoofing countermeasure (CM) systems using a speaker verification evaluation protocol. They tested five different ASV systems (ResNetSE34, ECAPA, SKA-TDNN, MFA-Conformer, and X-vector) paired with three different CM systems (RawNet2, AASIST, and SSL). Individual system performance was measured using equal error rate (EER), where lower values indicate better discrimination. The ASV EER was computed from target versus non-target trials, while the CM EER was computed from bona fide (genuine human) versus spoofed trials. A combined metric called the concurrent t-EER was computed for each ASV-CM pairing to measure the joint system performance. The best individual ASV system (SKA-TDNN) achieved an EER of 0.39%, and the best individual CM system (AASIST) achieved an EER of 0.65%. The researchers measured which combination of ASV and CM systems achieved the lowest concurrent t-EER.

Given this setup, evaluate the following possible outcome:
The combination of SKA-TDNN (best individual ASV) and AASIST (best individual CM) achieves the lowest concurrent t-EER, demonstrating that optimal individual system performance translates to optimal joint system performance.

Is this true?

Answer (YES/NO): NO